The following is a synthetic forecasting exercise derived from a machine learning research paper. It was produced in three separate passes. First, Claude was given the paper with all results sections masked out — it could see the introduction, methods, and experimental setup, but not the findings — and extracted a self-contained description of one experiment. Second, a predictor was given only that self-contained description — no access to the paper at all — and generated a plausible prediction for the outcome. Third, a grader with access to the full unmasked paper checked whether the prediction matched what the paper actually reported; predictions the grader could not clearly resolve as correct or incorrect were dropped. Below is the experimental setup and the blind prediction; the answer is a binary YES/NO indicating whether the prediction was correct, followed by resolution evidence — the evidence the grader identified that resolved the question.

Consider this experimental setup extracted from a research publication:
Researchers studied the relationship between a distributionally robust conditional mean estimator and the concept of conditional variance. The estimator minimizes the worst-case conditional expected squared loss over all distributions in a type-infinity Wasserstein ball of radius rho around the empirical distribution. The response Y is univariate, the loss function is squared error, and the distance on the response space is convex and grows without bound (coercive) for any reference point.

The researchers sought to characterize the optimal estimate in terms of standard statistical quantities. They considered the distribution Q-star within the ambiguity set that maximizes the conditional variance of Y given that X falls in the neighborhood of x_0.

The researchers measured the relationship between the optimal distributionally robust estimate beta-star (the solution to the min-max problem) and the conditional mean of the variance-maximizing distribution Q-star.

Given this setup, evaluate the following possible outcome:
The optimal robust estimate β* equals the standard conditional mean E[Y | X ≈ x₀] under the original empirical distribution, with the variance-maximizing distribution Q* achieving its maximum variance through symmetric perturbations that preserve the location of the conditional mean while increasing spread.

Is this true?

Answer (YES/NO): NO